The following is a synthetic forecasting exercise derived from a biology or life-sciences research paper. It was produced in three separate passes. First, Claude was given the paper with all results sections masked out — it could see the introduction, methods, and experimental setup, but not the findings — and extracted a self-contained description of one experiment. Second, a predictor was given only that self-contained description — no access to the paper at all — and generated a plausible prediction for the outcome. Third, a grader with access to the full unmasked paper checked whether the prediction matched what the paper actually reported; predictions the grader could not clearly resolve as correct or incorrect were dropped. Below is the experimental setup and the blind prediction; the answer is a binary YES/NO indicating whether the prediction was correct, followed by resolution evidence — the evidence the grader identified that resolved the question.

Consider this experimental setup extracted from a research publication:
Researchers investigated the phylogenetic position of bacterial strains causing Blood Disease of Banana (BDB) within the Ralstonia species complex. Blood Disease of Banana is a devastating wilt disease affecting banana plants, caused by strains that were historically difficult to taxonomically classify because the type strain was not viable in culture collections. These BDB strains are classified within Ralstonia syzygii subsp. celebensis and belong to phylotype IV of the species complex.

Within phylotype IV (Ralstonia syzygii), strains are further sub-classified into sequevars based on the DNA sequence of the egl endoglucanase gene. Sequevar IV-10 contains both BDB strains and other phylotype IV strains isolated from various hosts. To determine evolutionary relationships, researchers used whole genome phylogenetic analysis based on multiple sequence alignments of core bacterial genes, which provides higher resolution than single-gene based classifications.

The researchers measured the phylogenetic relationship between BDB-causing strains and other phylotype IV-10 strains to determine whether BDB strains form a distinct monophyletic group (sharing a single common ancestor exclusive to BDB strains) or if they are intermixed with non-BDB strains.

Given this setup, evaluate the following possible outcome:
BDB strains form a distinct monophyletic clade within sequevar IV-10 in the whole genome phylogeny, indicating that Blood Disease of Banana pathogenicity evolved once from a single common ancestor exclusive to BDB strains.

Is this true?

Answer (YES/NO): YES